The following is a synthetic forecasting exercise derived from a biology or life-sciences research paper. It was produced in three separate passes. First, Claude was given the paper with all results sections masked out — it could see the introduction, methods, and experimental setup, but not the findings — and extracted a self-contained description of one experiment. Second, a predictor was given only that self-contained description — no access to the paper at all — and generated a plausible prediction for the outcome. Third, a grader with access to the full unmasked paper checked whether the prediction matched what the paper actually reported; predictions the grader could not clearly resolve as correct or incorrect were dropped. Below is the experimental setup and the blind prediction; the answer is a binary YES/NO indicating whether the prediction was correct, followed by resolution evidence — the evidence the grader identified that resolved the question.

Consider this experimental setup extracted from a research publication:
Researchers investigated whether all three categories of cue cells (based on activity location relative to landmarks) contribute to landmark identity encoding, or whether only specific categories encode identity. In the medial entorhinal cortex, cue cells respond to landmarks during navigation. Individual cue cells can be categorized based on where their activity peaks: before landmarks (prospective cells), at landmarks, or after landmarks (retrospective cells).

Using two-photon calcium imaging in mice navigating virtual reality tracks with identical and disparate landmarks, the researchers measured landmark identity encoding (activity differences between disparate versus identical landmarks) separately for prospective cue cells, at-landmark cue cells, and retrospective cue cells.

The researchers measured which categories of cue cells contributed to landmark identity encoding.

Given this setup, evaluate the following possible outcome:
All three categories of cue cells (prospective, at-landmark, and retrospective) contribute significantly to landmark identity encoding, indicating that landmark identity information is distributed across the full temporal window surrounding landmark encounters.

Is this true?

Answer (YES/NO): YES